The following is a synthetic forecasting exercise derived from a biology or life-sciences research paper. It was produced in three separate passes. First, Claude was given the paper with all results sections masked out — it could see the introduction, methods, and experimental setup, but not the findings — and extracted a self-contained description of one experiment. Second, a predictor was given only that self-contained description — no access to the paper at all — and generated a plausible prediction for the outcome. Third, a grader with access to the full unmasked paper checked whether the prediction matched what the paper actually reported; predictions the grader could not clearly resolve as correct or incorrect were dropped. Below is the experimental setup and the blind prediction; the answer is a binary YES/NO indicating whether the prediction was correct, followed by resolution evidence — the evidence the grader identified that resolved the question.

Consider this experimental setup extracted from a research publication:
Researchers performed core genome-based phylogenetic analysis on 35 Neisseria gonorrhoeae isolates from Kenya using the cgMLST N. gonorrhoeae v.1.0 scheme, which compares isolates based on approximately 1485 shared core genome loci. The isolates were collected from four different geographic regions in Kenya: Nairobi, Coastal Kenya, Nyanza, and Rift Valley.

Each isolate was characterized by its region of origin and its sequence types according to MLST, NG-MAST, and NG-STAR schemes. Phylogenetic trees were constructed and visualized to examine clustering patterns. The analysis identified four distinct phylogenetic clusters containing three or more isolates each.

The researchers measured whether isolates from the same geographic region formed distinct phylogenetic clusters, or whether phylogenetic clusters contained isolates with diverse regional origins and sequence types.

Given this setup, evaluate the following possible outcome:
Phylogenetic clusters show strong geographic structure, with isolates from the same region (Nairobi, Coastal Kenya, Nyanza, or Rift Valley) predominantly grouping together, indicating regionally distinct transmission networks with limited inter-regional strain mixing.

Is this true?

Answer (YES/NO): NO